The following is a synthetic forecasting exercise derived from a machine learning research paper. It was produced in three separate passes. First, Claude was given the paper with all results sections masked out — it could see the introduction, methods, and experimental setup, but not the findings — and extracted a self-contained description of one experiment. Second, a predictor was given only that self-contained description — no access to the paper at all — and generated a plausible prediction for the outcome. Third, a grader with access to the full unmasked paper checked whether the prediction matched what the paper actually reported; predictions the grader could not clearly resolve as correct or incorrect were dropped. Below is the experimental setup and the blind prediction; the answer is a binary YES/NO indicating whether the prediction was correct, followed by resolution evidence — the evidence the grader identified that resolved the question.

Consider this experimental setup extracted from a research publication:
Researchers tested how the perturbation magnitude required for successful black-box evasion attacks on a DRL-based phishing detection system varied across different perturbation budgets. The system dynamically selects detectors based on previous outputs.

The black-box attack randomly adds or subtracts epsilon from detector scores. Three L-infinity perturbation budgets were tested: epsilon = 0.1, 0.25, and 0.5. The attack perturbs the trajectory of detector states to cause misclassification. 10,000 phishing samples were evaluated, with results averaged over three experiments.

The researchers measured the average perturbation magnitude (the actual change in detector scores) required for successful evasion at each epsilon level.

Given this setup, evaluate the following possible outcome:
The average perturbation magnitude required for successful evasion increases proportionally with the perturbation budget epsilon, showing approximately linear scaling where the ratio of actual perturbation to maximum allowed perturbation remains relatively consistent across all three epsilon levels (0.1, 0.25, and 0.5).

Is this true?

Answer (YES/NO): NO